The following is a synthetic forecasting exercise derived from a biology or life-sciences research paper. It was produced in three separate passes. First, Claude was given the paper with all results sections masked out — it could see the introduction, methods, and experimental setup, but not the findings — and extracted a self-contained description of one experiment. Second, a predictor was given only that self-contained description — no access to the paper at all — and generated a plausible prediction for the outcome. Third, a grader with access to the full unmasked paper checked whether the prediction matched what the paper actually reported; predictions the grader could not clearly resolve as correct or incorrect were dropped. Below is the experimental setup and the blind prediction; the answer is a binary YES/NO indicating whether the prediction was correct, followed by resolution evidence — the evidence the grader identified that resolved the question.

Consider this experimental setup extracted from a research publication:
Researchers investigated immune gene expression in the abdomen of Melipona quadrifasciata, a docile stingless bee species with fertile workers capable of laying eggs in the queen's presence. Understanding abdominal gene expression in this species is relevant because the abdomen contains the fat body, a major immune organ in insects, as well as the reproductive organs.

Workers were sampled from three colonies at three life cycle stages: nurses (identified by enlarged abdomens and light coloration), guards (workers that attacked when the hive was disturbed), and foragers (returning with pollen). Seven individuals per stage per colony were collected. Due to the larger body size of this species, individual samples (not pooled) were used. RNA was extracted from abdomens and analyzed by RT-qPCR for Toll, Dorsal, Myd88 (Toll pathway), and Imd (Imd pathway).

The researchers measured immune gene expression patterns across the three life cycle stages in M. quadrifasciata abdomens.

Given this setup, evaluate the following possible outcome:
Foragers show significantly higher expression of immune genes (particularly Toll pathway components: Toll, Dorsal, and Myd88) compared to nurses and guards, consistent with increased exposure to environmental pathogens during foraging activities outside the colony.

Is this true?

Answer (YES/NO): NO